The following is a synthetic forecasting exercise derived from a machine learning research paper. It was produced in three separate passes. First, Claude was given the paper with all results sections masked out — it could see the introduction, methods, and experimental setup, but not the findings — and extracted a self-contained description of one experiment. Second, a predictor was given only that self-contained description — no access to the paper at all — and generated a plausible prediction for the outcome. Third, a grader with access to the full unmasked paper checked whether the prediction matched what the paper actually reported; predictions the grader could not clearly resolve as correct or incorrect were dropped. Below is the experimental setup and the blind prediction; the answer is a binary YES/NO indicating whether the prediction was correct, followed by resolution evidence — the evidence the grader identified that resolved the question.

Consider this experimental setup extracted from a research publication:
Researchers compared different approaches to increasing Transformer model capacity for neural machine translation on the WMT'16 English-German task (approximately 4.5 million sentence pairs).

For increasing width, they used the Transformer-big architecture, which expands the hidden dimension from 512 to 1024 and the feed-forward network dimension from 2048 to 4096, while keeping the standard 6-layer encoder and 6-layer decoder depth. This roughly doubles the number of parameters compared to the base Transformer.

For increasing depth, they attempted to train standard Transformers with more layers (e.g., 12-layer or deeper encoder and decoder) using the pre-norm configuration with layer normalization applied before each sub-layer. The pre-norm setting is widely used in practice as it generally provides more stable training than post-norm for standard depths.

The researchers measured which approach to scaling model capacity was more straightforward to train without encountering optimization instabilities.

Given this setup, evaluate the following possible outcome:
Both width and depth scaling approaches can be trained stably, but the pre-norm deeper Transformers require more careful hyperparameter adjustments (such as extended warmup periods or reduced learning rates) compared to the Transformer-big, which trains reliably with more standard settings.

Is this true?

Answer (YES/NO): NO